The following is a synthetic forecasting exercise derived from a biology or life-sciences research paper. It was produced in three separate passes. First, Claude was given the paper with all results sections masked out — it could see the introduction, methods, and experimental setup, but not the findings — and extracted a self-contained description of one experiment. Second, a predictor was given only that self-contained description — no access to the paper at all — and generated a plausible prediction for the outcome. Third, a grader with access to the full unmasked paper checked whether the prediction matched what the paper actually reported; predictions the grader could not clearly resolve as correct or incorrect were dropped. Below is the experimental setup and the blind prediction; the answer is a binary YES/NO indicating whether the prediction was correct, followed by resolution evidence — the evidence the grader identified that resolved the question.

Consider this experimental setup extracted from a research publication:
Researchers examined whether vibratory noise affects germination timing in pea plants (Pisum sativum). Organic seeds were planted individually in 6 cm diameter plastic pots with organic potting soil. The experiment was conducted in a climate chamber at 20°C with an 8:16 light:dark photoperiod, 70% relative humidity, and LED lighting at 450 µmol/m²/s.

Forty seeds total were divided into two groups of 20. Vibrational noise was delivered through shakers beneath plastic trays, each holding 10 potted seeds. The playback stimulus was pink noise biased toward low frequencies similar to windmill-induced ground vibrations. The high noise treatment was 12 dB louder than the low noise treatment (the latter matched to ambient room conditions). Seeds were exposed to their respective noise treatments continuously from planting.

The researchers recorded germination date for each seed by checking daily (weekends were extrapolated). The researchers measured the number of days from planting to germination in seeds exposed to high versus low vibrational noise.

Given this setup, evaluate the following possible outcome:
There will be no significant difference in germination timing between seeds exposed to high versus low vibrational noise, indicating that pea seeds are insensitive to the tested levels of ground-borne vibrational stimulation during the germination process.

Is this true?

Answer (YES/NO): YES